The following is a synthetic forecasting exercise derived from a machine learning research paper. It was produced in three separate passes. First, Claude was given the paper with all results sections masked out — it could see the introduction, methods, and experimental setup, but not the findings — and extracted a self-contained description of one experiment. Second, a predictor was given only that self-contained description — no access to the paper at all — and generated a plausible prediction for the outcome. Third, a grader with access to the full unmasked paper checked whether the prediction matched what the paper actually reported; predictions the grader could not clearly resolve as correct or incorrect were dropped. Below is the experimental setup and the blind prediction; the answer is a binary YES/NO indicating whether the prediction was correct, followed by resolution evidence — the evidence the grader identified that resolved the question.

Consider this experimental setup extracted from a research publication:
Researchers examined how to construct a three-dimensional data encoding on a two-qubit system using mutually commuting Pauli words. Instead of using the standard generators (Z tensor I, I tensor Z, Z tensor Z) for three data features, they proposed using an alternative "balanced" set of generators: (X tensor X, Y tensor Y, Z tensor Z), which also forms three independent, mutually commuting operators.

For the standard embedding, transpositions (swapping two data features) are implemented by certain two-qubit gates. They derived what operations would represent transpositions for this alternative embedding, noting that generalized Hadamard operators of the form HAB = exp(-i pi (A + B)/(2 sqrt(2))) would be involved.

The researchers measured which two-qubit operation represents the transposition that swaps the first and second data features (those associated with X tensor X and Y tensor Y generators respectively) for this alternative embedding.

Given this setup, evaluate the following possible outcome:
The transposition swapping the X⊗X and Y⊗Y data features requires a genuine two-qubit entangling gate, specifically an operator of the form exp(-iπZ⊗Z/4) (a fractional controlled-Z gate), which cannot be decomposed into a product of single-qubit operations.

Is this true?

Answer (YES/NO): NO